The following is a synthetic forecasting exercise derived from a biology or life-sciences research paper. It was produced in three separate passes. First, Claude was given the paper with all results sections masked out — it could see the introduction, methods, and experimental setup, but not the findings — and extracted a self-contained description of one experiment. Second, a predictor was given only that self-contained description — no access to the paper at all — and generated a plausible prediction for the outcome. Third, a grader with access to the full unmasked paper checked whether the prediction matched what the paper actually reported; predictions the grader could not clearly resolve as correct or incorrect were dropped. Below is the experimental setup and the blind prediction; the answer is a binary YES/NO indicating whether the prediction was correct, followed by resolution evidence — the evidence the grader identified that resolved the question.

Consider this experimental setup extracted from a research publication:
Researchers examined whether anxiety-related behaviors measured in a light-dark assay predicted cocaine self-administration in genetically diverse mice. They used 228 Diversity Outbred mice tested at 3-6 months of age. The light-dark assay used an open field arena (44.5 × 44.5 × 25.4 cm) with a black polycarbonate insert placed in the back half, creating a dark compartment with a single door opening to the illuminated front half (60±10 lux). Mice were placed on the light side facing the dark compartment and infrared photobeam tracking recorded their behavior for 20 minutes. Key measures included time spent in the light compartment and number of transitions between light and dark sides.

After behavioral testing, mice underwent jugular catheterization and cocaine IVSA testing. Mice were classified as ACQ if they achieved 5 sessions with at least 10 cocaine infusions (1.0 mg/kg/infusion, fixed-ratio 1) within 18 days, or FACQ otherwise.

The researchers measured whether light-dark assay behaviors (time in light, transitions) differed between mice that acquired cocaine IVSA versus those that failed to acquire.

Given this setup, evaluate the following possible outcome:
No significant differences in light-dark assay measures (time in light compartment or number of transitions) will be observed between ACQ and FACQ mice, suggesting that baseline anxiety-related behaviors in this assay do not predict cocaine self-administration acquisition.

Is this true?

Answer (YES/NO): NO